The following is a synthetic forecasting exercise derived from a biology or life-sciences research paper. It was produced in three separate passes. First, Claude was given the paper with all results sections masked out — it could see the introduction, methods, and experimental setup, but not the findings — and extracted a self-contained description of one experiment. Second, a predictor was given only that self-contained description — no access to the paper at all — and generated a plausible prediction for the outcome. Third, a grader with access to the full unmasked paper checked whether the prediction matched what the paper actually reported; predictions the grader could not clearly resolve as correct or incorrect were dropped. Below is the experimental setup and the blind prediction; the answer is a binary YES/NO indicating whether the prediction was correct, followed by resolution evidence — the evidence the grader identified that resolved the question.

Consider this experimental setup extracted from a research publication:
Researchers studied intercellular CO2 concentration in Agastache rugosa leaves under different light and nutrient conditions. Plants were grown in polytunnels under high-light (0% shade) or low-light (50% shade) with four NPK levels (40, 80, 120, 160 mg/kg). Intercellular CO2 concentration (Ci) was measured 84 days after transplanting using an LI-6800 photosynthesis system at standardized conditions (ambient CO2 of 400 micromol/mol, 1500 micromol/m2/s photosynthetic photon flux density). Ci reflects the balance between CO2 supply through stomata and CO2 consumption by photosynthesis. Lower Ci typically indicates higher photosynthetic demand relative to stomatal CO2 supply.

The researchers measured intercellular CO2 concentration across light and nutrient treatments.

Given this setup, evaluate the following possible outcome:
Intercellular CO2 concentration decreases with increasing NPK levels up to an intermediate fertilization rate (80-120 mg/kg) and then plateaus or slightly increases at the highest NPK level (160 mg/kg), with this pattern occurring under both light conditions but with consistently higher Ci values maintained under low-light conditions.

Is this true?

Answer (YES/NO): NO